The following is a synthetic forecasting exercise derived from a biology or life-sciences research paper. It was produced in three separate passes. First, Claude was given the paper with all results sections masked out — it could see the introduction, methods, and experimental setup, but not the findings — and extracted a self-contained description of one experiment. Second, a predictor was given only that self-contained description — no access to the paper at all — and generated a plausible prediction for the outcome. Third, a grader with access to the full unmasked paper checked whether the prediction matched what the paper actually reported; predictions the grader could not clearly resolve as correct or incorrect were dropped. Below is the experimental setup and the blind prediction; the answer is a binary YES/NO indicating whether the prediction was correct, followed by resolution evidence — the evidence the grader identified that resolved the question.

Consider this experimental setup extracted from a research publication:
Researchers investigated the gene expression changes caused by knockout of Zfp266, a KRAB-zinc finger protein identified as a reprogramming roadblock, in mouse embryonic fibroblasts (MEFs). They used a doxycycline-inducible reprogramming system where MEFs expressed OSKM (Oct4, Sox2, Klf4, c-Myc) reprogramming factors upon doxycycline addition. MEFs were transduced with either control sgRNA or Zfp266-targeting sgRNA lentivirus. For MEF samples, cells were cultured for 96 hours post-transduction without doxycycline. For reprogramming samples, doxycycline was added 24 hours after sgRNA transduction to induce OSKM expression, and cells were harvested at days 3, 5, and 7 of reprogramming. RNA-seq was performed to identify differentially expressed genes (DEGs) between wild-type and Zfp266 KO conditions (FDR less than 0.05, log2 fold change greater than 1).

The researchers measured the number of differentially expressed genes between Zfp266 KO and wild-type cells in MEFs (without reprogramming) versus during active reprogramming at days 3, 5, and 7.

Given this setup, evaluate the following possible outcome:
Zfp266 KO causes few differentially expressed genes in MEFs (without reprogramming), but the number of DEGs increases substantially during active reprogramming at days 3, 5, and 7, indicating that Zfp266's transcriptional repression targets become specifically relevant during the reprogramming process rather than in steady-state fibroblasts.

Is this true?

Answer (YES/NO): YES